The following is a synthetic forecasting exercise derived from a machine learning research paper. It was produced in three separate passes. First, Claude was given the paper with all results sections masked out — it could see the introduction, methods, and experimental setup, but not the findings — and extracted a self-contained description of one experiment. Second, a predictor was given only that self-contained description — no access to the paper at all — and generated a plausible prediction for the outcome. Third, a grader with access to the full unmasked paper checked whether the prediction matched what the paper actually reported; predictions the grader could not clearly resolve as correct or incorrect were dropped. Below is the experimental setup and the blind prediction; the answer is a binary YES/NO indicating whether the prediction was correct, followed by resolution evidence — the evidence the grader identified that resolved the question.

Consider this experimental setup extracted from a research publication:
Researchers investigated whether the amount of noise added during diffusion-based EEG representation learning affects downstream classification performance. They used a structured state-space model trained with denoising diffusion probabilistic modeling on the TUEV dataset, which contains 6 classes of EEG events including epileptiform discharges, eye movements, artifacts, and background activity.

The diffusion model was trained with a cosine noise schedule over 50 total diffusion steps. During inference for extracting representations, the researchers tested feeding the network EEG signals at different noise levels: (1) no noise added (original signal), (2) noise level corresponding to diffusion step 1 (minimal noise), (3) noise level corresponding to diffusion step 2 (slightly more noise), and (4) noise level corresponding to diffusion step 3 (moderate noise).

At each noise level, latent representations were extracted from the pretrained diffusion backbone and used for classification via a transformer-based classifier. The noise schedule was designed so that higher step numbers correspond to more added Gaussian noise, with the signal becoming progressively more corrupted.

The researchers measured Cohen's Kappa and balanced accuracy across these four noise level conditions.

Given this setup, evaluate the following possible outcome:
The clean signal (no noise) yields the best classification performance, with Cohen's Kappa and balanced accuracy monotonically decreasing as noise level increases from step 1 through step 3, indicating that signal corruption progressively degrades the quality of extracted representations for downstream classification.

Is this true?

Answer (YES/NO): NO